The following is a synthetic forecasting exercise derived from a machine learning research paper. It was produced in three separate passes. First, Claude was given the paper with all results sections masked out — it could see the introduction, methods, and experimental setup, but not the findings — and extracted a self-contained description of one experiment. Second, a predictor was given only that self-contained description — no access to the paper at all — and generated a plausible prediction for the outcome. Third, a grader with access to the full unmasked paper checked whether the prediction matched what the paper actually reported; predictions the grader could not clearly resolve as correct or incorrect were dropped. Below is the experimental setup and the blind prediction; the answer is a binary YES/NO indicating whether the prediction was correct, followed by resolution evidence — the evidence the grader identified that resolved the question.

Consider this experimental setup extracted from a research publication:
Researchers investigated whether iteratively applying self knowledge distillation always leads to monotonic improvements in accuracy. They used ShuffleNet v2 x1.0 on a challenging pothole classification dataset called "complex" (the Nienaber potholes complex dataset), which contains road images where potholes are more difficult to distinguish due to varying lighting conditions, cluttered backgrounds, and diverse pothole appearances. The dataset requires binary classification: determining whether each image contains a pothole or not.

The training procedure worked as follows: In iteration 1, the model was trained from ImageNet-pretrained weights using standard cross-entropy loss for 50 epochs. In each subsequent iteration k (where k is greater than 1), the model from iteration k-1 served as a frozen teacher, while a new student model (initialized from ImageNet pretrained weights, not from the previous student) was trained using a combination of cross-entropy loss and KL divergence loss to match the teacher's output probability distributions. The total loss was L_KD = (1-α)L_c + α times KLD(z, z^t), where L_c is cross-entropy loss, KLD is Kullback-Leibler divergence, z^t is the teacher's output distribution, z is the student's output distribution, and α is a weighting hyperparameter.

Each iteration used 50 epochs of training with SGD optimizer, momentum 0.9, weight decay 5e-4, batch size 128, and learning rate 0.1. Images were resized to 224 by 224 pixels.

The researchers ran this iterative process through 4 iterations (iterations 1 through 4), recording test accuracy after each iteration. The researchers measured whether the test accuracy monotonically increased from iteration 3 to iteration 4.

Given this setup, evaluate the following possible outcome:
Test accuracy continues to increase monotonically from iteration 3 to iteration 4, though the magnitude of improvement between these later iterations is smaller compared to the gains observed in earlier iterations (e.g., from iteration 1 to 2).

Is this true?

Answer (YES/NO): NO